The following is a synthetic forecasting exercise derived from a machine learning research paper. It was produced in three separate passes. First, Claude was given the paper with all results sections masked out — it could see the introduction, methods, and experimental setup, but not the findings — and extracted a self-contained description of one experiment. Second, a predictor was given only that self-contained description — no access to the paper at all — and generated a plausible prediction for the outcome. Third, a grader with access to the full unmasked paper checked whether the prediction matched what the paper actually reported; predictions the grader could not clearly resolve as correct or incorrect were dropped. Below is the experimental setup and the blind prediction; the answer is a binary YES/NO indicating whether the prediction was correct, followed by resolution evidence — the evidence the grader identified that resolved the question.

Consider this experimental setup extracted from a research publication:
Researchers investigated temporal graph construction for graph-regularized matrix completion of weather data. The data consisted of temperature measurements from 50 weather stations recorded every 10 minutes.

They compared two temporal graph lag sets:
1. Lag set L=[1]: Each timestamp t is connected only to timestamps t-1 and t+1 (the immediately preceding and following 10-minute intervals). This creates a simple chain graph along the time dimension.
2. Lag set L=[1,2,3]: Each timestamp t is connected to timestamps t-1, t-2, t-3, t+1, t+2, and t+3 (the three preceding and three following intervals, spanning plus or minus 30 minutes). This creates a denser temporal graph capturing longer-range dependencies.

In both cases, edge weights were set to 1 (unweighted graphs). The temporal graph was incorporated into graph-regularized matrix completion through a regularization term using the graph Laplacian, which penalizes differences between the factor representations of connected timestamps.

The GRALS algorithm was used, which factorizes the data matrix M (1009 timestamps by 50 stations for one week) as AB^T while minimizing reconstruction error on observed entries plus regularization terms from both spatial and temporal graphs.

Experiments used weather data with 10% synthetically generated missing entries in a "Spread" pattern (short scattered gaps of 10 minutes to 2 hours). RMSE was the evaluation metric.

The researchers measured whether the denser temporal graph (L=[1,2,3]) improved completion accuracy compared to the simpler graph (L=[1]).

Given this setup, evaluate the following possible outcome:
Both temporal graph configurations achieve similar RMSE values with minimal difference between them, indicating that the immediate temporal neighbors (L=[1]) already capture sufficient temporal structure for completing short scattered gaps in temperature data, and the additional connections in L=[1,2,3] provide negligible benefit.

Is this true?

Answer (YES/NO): NO